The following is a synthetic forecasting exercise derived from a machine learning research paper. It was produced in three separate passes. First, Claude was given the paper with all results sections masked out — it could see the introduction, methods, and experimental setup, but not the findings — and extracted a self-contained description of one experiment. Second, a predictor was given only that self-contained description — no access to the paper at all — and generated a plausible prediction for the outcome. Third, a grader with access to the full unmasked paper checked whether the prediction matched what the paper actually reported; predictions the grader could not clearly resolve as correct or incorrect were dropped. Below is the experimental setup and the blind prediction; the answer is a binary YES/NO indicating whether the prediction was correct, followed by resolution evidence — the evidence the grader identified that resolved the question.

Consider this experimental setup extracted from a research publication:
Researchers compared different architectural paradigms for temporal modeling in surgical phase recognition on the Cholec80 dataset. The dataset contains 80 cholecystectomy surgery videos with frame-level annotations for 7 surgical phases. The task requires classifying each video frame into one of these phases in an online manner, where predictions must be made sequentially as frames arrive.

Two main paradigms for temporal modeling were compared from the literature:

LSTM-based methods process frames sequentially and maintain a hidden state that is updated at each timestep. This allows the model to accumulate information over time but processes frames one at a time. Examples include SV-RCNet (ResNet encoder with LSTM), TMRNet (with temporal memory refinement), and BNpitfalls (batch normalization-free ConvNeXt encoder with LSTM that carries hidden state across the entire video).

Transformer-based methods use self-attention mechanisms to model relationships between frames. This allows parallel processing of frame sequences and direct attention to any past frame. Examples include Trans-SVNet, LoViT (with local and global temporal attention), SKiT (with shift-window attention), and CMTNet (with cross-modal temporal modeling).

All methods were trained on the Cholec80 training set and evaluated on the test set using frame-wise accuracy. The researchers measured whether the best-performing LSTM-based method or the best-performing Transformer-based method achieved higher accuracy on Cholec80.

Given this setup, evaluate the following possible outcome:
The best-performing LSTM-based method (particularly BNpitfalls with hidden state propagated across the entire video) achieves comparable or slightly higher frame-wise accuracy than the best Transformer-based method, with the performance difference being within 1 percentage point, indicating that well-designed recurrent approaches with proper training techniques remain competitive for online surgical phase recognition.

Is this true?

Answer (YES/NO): YES